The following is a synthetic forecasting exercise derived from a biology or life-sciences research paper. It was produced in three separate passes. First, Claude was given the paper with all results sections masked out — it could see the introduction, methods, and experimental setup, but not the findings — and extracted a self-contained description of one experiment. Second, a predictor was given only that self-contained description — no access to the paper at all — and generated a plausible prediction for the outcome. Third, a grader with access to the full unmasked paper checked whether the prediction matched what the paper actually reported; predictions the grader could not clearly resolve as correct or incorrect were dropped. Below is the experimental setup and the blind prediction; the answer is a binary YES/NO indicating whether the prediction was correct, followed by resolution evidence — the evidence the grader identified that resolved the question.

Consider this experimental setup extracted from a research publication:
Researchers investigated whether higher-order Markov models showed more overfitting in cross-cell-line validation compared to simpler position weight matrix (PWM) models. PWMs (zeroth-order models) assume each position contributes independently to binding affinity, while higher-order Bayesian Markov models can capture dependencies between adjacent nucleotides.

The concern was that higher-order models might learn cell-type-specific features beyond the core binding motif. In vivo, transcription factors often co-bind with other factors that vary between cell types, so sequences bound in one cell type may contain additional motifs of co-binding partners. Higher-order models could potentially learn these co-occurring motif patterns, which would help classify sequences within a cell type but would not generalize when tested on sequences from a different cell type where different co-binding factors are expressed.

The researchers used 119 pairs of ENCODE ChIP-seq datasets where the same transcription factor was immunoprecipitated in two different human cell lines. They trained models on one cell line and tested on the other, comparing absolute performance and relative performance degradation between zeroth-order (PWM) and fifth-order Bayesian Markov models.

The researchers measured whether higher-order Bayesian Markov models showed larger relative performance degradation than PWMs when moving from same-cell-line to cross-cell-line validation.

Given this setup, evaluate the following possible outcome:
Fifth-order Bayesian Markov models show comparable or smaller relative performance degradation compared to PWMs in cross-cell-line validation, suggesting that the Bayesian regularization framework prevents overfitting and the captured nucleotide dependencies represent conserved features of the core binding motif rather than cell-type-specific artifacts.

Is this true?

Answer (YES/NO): YES